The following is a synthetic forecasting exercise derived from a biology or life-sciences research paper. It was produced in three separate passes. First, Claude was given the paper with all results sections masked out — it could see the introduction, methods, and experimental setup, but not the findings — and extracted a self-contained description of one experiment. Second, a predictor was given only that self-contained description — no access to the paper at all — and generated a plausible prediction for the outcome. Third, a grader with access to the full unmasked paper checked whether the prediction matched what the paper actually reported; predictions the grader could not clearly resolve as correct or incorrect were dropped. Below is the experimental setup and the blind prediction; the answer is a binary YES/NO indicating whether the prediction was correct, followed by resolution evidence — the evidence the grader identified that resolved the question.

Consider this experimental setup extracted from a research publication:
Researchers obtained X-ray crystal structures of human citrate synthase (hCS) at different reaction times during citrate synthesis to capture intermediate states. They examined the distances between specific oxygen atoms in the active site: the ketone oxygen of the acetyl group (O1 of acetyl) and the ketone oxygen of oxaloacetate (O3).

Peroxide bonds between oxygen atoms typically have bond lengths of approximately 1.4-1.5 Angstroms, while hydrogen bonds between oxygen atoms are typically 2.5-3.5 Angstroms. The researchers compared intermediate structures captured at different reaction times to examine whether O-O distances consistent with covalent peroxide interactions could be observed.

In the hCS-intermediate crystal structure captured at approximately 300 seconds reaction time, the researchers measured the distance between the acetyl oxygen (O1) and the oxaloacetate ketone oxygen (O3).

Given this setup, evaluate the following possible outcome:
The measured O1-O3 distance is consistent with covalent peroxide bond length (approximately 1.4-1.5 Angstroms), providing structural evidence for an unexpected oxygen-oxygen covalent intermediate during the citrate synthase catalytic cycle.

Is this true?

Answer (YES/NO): YES